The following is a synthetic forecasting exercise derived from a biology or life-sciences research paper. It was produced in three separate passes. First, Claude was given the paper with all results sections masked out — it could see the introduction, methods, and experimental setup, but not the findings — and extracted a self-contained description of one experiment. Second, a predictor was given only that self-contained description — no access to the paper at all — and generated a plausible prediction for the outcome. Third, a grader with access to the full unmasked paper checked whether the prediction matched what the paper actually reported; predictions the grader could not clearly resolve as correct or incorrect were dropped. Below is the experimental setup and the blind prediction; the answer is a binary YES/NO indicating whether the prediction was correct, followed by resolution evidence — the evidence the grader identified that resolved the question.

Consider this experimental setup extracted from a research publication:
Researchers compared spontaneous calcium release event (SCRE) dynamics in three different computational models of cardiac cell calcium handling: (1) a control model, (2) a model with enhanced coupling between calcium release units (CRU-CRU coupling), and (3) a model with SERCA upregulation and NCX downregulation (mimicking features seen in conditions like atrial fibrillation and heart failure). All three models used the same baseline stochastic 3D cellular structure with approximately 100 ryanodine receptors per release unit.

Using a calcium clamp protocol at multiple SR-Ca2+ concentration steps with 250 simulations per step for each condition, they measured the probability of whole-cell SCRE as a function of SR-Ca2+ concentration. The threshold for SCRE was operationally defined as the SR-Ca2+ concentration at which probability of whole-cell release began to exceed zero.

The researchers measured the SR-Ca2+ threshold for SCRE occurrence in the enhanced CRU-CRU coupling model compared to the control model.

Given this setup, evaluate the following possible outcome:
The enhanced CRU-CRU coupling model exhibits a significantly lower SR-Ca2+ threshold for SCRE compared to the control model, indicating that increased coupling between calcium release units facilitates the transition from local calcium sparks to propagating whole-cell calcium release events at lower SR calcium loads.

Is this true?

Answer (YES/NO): YES